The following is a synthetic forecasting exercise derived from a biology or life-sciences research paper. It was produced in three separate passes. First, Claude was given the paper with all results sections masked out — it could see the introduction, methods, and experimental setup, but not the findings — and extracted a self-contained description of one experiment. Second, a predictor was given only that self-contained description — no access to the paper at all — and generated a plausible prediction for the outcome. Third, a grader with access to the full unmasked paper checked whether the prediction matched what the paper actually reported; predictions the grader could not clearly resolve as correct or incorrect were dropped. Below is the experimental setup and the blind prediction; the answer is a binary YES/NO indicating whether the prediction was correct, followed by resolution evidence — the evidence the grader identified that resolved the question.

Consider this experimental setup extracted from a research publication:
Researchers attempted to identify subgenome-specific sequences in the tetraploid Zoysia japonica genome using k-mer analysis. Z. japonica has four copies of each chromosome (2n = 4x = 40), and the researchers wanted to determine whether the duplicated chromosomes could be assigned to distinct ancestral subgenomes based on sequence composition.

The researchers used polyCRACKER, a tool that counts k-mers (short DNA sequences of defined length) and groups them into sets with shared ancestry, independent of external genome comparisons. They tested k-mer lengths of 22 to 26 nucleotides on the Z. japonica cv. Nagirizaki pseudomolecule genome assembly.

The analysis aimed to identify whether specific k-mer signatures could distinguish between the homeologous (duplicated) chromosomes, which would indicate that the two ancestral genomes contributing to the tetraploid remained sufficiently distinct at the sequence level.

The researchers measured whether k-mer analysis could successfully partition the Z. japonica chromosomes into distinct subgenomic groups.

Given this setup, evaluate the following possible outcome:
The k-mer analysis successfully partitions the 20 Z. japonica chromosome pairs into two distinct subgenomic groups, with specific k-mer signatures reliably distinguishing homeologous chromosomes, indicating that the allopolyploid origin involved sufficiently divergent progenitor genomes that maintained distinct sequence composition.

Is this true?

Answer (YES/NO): NO